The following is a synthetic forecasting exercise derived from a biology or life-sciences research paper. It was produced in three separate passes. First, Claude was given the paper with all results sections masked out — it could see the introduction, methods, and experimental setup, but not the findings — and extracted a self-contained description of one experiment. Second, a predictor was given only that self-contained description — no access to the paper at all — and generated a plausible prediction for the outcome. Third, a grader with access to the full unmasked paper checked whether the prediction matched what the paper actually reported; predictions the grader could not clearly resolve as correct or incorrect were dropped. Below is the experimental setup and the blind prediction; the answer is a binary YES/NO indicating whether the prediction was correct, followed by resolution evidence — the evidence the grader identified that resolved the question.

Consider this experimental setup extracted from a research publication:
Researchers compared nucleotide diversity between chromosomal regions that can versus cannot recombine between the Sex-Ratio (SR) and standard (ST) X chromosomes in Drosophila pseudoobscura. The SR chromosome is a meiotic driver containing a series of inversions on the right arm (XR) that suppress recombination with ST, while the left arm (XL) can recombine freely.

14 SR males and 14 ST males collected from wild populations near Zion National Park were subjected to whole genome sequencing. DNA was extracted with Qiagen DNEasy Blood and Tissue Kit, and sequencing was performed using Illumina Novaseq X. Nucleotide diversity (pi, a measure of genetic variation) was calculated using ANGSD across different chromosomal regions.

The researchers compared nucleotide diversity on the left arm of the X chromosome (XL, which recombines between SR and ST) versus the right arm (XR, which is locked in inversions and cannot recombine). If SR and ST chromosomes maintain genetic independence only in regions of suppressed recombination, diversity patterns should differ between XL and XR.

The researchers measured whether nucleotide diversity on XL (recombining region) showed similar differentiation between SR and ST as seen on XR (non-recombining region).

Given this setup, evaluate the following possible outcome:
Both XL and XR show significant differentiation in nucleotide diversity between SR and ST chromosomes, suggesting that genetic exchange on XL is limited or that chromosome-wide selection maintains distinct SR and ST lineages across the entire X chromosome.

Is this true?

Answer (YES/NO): NO